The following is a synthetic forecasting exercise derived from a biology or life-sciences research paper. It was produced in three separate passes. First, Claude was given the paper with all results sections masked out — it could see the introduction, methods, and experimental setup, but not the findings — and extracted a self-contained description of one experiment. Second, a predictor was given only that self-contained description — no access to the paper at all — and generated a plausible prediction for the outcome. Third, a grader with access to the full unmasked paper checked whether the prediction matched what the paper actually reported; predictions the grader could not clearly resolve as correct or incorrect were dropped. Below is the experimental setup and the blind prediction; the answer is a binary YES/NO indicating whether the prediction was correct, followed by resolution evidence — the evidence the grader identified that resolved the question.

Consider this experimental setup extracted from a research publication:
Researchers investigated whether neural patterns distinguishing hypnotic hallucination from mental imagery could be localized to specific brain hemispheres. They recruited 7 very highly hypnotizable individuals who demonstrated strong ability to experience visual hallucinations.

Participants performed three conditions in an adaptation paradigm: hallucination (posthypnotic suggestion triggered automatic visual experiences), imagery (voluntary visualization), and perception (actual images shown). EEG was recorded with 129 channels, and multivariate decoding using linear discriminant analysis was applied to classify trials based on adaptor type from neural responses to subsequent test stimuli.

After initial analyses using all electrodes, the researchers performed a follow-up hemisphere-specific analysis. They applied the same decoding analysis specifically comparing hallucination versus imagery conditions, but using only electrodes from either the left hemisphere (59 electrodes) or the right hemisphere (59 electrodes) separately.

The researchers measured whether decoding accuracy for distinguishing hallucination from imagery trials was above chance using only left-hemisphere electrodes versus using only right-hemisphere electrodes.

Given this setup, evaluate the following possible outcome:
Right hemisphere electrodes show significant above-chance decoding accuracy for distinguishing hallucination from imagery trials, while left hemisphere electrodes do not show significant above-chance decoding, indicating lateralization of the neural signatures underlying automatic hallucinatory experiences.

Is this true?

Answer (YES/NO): YES